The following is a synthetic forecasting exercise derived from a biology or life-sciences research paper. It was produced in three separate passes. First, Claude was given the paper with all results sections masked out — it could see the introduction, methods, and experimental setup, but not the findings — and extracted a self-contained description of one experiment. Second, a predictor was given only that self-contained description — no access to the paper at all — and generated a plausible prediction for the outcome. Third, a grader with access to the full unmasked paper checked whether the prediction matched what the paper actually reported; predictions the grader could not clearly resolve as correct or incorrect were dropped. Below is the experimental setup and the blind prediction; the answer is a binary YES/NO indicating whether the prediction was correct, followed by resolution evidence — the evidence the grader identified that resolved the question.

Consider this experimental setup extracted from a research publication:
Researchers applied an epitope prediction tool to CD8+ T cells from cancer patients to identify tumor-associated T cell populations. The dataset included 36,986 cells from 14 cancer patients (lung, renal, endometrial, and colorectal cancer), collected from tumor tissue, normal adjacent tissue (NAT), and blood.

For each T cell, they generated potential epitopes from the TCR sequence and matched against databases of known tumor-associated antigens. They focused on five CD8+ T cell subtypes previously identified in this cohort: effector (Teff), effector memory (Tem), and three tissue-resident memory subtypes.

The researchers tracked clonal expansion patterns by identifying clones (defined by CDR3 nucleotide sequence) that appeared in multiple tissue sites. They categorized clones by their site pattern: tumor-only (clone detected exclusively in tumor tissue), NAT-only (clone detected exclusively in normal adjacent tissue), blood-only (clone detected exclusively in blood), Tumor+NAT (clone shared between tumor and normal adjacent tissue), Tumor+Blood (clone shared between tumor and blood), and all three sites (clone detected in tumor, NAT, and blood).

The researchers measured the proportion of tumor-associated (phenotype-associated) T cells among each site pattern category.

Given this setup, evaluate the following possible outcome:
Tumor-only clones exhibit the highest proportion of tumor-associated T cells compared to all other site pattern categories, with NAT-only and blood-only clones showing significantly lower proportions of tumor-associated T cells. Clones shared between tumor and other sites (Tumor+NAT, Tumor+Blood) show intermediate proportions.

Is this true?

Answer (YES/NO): NO